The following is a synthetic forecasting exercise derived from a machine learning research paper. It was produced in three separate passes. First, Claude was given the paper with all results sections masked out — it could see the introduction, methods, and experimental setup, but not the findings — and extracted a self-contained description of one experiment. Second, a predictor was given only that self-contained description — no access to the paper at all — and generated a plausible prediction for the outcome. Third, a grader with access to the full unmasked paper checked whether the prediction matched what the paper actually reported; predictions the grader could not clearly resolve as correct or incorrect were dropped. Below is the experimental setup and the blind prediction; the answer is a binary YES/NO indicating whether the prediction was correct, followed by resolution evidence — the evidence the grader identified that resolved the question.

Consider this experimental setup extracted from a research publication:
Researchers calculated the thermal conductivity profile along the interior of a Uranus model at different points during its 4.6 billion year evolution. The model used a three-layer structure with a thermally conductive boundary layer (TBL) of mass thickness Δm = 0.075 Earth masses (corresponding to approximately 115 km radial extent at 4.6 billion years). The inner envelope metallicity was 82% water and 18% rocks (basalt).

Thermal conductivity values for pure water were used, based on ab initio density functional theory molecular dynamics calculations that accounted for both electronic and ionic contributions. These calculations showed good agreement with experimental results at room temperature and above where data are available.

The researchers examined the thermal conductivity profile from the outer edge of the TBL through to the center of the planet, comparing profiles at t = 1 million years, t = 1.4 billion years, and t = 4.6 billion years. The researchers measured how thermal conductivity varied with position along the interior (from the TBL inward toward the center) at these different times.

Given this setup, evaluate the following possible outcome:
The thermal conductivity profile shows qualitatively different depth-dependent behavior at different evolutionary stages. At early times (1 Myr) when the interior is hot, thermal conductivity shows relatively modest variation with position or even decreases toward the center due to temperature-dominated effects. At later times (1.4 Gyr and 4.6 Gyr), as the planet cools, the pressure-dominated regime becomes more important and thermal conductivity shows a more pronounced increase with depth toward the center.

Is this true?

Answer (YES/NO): NO